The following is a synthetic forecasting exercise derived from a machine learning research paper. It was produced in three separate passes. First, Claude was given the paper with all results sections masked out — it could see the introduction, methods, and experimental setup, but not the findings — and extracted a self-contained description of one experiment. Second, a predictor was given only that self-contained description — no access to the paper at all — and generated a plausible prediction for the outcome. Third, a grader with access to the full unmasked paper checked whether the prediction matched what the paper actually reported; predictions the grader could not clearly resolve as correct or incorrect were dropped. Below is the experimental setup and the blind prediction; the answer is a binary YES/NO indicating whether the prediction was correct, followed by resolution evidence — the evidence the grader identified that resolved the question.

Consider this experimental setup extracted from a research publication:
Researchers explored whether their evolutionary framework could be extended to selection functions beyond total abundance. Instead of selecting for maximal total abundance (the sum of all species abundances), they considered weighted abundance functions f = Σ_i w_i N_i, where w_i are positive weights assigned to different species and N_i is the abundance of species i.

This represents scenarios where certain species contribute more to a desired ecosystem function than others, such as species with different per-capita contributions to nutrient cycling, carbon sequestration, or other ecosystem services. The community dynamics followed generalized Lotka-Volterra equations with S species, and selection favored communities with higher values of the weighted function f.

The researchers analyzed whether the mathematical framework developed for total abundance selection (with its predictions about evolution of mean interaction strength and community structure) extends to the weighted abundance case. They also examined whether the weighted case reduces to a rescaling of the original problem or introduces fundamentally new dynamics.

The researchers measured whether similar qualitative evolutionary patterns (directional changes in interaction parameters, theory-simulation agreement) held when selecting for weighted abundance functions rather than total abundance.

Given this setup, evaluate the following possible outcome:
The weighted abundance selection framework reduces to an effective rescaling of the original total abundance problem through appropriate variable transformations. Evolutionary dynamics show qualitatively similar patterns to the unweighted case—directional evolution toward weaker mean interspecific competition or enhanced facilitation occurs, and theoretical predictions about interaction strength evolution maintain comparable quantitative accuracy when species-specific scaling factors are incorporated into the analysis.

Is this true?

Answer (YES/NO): YES